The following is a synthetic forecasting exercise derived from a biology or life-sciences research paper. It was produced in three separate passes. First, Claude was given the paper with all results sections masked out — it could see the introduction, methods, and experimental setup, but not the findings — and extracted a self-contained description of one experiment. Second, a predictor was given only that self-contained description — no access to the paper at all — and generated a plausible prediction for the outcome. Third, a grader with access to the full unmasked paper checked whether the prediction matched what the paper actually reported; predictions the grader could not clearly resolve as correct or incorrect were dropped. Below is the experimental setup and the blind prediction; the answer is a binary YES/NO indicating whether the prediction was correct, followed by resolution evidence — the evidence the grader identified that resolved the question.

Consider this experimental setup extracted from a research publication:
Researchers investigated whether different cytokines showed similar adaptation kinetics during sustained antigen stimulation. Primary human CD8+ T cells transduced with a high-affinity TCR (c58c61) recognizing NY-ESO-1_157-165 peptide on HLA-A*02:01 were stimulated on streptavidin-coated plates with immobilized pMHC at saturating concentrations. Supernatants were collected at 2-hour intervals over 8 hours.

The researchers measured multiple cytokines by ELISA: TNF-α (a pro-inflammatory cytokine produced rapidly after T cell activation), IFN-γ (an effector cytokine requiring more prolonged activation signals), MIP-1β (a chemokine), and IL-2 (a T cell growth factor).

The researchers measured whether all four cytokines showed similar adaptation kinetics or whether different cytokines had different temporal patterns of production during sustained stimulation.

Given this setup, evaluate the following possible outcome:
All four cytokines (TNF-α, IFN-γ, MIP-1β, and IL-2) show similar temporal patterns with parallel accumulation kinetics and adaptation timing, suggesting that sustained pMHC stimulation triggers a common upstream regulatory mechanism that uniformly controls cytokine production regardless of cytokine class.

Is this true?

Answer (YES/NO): NO